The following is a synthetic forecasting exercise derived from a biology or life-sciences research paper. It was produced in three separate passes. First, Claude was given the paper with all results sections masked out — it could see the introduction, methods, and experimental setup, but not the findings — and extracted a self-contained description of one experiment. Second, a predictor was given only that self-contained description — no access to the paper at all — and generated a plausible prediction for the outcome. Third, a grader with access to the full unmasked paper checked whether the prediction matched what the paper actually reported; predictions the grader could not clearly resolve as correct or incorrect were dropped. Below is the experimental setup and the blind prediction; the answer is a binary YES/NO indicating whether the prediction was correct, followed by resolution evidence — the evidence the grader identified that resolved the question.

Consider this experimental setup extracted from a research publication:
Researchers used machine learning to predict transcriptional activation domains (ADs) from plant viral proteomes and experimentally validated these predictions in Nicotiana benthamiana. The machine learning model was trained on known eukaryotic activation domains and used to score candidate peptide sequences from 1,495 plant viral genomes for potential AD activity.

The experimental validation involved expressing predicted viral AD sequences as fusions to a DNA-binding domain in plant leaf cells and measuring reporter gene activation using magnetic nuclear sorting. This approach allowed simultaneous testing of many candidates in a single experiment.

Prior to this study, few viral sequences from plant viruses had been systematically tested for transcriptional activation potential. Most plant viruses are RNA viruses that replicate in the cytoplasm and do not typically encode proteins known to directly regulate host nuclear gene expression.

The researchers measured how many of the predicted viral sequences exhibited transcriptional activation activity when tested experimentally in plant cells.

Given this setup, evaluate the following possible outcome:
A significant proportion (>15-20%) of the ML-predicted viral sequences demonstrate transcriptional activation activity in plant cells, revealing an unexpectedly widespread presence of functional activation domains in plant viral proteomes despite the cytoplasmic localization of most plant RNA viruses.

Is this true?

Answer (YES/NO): YES